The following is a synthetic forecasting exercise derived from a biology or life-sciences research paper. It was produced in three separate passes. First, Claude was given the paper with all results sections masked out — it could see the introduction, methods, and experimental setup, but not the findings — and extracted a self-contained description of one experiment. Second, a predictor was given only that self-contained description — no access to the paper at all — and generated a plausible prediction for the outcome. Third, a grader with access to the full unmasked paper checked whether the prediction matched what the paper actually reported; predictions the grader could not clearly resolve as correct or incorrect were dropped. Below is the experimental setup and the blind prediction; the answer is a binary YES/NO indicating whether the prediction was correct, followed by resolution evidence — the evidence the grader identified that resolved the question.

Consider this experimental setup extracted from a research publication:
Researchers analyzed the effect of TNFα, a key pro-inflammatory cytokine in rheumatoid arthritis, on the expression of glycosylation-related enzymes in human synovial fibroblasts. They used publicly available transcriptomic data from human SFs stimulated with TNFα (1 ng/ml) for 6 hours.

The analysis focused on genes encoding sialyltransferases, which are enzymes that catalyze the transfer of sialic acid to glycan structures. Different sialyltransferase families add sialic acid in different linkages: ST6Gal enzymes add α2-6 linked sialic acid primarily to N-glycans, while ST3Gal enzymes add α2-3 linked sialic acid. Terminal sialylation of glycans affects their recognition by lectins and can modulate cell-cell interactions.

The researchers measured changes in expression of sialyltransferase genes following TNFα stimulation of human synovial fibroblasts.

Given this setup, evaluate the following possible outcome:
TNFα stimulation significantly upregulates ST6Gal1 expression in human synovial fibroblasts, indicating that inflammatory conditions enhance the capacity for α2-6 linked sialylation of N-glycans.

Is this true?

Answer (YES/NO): NO